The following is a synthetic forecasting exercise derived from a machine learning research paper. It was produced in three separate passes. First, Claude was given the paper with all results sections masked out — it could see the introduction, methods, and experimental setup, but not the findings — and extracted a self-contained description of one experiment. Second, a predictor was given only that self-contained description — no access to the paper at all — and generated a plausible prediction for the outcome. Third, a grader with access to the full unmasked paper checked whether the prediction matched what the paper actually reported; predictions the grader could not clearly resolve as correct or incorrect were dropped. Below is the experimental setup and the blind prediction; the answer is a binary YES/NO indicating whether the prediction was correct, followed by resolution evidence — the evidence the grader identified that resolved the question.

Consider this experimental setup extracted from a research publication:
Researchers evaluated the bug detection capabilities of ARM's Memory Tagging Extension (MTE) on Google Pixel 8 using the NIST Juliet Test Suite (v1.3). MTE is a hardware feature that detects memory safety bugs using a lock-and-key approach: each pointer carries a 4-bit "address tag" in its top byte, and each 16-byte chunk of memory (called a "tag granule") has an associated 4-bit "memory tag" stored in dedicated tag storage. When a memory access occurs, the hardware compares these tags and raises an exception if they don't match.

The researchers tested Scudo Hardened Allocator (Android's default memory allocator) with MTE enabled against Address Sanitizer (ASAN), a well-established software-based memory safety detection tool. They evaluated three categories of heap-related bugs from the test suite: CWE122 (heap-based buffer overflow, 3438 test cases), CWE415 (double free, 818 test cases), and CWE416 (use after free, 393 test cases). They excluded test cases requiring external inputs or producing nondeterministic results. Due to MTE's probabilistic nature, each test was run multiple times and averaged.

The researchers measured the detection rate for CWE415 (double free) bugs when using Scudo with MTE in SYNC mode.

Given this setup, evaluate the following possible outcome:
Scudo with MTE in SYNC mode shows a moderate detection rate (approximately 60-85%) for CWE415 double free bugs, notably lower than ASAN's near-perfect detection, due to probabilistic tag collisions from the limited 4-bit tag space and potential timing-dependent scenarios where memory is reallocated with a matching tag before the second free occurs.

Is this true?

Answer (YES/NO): NO